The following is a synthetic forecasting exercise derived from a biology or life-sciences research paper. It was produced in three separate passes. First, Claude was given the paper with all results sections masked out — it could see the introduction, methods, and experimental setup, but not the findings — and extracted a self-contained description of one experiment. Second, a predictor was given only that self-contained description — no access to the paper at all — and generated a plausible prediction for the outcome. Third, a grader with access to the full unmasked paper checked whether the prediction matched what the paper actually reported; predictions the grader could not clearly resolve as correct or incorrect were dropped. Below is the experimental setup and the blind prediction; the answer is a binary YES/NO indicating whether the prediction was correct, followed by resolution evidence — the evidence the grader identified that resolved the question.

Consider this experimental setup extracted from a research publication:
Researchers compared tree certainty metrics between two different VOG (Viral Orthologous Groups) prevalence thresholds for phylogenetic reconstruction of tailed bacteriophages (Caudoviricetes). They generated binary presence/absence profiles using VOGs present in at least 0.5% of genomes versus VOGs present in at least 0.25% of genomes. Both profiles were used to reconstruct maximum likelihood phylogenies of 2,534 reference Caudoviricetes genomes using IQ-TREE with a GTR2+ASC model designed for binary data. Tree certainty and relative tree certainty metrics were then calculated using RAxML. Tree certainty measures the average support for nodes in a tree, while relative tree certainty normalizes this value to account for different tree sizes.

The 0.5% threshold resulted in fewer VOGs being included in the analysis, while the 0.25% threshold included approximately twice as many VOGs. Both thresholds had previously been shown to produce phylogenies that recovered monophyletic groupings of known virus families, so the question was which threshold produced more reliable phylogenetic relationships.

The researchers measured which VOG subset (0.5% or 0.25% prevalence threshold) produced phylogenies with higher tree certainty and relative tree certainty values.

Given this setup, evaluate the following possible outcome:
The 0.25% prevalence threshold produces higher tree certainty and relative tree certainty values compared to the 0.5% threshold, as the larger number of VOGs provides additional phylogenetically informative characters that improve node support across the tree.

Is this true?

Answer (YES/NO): NO